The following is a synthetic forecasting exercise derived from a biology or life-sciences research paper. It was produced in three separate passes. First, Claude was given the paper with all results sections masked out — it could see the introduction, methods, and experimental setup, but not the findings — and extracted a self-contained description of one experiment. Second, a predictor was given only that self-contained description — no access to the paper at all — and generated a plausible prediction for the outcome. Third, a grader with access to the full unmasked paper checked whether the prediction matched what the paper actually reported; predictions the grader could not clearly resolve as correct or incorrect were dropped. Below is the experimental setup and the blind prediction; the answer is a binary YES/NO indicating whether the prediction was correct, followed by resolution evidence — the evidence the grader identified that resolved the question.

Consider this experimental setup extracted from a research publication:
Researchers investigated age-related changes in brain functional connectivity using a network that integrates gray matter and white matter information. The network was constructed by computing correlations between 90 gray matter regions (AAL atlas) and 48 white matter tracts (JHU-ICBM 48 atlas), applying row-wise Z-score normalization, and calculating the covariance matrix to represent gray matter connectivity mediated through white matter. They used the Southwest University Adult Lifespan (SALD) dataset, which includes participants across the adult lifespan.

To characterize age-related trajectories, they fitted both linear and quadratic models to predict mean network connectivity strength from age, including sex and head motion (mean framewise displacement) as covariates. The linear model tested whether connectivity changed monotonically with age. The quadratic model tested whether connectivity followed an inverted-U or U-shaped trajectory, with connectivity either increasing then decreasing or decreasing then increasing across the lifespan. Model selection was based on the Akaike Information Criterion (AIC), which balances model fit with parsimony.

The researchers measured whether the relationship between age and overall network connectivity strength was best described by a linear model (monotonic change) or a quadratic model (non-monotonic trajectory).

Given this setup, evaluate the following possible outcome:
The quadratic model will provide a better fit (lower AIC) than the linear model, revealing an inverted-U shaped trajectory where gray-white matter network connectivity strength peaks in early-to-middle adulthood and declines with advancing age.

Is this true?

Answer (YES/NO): NO